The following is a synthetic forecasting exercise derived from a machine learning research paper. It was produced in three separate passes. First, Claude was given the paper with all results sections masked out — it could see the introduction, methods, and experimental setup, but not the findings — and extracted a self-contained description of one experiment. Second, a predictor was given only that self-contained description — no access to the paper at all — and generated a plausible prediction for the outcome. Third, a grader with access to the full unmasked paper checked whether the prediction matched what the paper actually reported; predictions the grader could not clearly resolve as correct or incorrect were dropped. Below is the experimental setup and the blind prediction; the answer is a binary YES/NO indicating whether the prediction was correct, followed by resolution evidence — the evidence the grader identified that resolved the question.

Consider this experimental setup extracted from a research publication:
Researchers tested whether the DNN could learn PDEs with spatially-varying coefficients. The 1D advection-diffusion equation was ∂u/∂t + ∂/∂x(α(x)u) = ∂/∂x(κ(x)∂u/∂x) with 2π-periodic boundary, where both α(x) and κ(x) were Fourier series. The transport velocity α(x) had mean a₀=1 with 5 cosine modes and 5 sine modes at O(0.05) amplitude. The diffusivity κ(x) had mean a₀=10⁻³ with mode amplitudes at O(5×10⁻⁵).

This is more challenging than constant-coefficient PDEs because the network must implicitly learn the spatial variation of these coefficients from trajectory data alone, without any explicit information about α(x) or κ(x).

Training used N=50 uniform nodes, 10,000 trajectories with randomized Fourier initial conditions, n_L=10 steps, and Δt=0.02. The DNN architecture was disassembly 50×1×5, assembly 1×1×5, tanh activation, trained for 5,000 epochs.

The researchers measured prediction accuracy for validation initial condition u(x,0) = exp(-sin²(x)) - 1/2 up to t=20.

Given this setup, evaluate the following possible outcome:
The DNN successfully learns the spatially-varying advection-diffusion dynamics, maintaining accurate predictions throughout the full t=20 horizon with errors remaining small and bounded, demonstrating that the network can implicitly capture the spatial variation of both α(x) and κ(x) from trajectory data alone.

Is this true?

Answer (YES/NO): YES